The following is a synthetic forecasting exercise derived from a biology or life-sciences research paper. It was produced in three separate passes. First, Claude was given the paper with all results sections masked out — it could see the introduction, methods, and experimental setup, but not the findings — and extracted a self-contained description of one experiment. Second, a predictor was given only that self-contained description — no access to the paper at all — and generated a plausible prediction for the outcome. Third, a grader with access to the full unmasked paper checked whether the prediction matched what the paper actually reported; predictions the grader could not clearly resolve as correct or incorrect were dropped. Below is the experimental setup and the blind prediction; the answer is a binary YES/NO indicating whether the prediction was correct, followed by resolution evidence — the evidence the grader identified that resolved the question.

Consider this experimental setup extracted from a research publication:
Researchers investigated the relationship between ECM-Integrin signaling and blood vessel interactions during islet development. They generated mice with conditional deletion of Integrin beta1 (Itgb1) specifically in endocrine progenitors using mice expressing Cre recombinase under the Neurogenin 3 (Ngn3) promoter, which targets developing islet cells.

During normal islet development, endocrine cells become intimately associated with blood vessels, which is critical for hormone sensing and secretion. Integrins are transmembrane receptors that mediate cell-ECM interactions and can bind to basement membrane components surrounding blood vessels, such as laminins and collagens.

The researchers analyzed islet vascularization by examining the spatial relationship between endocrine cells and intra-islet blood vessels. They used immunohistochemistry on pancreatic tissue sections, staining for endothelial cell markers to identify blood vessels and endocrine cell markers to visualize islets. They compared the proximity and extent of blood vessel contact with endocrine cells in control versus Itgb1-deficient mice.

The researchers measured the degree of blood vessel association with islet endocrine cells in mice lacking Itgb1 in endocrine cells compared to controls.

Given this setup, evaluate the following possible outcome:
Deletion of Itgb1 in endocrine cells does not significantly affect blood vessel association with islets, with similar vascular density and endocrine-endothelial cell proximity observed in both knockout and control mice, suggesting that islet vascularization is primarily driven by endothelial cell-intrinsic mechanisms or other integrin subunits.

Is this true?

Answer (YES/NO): NO